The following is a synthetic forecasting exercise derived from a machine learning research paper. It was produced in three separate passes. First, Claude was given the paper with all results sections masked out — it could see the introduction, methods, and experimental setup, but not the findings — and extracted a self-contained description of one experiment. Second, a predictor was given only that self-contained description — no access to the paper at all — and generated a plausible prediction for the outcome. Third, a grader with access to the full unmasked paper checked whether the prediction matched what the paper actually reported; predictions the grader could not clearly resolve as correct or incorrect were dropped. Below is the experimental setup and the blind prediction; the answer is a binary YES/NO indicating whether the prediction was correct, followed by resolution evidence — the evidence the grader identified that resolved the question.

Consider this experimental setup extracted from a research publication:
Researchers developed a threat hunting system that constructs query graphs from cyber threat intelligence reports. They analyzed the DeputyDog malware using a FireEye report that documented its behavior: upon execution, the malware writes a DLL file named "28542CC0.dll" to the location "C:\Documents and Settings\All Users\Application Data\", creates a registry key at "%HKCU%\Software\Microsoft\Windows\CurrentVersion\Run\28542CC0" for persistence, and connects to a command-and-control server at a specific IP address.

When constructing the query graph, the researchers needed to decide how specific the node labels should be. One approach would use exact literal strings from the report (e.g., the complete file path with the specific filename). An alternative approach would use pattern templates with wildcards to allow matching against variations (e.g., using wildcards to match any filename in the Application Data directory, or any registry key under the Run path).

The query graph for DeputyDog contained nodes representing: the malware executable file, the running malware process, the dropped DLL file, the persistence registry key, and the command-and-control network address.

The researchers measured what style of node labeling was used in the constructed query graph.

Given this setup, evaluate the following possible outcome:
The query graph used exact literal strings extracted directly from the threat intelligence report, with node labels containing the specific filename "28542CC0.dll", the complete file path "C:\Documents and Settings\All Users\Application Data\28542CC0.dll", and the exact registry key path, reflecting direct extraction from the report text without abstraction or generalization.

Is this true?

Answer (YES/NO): NO